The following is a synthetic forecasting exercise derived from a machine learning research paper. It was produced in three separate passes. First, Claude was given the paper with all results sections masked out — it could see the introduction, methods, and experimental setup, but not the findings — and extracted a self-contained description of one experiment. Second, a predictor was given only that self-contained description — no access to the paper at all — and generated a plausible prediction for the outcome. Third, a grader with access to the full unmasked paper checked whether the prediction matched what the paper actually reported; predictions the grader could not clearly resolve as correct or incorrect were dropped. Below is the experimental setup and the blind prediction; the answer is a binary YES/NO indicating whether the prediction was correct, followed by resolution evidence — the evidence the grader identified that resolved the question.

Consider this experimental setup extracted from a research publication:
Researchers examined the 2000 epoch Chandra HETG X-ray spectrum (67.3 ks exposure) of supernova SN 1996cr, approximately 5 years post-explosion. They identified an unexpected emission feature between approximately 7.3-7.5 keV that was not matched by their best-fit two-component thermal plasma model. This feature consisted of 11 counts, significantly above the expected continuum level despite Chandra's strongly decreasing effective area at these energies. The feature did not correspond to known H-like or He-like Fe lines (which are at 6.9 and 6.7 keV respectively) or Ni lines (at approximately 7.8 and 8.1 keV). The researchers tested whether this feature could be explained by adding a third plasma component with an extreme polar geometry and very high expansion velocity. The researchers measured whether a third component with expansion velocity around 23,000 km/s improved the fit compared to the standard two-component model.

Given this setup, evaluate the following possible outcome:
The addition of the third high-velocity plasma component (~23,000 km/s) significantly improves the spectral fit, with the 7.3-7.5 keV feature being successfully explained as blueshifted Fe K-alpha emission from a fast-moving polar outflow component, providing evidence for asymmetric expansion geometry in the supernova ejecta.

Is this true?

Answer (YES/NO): NO